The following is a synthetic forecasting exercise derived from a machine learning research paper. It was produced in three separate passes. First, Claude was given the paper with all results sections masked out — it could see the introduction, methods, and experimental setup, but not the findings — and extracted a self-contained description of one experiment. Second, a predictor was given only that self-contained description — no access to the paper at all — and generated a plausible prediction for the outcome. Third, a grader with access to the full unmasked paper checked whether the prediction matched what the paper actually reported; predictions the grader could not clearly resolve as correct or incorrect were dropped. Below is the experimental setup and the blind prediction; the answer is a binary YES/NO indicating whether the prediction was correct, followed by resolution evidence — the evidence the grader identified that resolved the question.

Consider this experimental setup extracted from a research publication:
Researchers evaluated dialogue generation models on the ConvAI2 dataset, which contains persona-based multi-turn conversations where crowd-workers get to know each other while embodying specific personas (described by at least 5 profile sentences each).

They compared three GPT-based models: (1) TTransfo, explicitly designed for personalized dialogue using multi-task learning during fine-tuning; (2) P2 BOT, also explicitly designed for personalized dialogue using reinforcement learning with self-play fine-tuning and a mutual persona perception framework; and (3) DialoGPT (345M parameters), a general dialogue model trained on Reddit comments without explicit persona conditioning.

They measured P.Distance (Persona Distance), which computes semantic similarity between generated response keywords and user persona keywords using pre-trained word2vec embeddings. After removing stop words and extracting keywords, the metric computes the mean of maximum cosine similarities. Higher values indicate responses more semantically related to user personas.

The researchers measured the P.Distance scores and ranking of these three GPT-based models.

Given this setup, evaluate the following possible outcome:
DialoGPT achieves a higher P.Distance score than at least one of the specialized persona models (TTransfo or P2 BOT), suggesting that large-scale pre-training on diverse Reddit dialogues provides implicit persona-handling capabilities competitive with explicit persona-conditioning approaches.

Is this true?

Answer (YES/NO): YES